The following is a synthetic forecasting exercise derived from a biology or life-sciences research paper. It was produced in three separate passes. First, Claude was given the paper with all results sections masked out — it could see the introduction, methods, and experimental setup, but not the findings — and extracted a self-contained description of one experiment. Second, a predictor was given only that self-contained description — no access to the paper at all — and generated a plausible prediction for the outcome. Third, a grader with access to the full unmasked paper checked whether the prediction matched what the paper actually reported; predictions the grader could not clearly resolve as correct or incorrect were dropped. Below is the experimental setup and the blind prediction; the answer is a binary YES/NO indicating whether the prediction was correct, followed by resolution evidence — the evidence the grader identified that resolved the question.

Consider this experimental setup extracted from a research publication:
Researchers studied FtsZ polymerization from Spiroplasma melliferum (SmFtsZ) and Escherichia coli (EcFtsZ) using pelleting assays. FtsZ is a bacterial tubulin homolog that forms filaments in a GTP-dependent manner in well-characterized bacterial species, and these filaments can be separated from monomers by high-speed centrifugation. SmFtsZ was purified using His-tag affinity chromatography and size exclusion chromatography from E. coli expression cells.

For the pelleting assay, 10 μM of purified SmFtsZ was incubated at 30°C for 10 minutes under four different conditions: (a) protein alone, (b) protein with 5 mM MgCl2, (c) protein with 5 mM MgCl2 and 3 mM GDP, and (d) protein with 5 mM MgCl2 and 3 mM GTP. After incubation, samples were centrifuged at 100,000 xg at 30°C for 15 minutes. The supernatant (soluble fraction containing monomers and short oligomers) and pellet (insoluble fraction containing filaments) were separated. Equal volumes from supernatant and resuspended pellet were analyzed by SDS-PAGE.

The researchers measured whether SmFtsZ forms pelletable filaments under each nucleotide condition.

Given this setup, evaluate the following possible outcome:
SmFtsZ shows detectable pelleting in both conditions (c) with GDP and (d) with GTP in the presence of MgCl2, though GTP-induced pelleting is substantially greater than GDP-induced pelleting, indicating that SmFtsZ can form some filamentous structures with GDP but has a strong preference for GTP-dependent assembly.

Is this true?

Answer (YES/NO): NO